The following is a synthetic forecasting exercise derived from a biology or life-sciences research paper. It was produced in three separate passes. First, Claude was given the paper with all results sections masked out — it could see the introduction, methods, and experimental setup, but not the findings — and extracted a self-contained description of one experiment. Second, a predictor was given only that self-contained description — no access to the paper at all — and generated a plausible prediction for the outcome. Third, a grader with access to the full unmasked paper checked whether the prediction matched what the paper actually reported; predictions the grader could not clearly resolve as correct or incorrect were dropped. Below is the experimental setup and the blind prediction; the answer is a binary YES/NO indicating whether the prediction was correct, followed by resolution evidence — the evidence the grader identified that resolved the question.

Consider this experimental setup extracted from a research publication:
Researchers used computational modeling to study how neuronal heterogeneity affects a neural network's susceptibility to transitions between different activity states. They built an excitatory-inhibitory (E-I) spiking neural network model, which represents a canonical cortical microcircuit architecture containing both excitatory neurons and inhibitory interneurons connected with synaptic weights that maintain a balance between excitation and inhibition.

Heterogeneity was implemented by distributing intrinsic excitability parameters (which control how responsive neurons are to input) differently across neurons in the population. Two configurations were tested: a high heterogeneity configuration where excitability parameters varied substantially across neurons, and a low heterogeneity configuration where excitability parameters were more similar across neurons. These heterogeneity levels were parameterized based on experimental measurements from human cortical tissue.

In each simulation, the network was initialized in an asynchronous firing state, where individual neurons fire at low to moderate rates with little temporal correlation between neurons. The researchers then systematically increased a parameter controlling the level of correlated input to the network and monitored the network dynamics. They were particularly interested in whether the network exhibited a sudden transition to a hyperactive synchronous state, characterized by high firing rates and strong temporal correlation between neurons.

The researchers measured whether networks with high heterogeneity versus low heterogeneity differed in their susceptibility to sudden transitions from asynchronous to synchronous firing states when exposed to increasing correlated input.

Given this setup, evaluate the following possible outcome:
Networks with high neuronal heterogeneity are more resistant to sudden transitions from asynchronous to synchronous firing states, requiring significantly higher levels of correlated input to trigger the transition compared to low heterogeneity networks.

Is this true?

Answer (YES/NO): YES